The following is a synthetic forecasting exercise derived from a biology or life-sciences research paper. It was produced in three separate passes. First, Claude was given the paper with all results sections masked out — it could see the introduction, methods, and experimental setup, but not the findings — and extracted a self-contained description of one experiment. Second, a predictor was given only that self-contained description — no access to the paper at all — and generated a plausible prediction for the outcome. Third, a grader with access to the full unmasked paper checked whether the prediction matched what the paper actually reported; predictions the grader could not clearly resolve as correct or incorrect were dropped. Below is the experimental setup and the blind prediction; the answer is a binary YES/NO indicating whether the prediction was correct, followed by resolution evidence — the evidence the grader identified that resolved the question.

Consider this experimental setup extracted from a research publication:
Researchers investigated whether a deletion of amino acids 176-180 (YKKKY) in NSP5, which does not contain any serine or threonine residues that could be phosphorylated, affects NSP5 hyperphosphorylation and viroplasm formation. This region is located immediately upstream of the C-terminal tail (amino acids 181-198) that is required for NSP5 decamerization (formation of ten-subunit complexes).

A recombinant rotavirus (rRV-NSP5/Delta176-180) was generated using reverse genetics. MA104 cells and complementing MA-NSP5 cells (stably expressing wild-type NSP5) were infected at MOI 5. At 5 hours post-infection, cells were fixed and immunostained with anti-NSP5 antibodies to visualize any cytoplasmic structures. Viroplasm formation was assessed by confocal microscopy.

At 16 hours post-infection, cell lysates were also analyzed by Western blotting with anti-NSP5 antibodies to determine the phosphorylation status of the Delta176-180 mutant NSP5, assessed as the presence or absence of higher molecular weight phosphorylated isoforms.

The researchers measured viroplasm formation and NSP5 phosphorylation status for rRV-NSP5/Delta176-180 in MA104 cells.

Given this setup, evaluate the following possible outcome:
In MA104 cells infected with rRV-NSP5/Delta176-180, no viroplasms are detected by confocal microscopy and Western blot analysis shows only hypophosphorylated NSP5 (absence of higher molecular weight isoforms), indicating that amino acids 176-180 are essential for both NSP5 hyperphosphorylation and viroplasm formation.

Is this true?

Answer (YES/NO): YES